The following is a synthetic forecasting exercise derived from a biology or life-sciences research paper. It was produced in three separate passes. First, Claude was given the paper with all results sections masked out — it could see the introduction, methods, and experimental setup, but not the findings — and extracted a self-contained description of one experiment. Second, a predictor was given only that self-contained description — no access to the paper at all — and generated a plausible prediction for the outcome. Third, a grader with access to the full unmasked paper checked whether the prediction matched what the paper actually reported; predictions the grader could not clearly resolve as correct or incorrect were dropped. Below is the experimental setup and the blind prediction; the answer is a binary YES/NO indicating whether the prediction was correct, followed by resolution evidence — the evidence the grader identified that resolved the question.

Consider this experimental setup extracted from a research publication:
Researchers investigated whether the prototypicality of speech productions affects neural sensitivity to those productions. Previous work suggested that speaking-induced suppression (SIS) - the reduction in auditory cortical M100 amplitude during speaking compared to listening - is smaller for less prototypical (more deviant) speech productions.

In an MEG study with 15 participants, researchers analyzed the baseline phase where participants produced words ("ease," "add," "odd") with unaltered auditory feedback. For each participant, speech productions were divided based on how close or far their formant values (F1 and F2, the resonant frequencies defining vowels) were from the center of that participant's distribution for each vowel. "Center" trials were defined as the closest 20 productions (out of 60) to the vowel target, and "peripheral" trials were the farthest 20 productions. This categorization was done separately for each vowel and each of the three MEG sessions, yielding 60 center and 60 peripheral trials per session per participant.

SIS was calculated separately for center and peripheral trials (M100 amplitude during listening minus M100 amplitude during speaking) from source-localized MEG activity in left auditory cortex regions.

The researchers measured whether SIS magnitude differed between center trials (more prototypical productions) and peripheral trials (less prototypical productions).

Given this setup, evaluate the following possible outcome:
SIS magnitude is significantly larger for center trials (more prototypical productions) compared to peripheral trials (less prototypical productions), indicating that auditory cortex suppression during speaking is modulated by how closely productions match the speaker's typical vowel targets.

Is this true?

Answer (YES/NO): YES